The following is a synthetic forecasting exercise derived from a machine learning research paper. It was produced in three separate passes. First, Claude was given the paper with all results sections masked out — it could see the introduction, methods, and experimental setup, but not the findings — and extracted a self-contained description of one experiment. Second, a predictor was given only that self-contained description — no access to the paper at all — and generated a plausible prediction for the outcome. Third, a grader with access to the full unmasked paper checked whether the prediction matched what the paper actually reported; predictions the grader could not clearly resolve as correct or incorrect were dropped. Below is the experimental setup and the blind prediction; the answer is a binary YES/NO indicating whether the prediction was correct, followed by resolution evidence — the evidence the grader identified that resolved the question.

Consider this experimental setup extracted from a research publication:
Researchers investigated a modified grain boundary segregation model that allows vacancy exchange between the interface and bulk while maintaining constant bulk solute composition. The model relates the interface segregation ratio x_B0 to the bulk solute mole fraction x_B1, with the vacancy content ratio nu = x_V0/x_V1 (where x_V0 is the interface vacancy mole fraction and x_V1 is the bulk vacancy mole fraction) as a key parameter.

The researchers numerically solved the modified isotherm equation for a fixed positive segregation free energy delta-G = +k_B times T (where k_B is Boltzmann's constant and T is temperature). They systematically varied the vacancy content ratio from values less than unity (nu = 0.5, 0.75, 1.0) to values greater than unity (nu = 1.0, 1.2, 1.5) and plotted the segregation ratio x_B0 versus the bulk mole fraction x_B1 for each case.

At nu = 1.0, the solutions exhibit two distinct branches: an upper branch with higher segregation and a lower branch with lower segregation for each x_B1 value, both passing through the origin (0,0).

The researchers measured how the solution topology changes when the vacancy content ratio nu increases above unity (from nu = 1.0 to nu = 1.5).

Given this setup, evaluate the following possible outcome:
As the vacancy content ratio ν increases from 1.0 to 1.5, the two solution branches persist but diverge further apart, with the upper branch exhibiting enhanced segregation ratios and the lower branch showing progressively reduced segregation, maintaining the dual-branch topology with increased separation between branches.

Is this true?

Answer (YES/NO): NO